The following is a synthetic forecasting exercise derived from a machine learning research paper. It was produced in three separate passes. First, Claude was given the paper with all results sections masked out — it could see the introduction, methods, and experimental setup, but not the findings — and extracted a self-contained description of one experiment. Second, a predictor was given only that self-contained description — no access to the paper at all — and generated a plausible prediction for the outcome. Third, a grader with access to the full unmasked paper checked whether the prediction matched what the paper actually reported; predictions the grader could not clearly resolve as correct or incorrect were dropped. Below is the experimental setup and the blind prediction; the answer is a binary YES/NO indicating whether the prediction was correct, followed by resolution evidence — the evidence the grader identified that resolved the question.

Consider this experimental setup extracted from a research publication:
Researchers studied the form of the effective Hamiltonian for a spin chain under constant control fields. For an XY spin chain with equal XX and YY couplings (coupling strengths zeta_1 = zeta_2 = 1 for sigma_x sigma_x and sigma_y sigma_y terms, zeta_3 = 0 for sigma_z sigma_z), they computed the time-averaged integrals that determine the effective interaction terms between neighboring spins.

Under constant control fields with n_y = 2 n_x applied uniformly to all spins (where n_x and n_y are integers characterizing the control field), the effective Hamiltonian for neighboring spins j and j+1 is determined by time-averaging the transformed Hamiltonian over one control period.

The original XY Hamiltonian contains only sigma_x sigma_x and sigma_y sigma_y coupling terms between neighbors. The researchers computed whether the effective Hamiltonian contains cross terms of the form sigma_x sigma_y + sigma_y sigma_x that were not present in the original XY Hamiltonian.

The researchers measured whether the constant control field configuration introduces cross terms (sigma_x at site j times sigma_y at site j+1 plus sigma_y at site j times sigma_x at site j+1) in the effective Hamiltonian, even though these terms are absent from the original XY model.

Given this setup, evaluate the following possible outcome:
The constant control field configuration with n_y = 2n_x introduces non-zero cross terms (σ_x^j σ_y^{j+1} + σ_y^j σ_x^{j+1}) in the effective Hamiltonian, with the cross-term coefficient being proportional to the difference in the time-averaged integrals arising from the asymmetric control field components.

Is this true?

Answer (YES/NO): YES